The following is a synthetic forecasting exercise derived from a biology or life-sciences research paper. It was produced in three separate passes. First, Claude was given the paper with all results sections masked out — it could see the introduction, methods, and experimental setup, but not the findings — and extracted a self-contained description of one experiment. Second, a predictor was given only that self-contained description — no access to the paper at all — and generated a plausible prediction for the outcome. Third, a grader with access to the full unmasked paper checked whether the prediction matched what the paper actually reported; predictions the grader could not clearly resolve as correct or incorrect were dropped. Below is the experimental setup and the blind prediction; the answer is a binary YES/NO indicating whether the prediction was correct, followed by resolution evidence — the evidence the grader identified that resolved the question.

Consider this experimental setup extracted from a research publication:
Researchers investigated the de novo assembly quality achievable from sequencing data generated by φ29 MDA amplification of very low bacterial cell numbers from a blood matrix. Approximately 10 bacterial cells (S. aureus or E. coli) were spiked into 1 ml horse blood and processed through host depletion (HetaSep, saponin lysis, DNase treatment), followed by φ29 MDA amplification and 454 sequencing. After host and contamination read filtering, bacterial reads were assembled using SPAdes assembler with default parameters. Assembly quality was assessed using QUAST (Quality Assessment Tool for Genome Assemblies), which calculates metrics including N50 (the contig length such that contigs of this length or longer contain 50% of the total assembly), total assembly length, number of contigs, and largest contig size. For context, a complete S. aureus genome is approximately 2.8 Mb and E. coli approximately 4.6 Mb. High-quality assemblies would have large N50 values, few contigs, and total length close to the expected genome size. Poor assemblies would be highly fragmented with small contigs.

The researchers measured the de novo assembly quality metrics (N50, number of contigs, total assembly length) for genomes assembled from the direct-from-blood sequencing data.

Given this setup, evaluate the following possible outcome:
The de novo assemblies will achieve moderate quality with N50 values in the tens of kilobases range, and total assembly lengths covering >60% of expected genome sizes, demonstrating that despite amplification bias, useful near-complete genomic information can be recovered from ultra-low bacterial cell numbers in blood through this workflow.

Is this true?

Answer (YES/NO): NO